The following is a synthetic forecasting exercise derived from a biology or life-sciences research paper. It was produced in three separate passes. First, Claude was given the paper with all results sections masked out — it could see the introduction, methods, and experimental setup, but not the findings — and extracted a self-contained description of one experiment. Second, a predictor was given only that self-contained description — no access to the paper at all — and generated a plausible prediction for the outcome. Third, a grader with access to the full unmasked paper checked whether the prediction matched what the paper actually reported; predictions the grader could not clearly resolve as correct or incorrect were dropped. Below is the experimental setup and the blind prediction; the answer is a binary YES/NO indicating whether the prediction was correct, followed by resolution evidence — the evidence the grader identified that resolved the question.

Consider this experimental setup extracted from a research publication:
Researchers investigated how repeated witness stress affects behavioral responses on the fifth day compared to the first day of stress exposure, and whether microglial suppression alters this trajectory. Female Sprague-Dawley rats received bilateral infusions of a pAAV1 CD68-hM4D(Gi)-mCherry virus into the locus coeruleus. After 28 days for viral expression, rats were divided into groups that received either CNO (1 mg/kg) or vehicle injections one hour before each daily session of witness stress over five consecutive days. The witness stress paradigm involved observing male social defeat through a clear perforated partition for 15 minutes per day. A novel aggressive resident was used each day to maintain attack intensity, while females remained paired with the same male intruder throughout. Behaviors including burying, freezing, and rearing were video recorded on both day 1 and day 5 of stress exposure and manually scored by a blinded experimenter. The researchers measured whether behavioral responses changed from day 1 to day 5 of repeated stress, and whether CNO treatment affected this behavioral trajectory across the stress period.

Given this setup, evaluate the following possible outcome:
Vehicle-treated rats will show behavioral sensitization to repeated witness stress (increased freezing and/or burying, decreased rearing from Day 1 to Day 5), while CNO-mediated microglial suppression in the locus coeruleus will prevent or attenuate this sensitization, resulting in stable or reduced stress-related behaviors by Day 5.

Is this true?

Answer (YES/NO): NO